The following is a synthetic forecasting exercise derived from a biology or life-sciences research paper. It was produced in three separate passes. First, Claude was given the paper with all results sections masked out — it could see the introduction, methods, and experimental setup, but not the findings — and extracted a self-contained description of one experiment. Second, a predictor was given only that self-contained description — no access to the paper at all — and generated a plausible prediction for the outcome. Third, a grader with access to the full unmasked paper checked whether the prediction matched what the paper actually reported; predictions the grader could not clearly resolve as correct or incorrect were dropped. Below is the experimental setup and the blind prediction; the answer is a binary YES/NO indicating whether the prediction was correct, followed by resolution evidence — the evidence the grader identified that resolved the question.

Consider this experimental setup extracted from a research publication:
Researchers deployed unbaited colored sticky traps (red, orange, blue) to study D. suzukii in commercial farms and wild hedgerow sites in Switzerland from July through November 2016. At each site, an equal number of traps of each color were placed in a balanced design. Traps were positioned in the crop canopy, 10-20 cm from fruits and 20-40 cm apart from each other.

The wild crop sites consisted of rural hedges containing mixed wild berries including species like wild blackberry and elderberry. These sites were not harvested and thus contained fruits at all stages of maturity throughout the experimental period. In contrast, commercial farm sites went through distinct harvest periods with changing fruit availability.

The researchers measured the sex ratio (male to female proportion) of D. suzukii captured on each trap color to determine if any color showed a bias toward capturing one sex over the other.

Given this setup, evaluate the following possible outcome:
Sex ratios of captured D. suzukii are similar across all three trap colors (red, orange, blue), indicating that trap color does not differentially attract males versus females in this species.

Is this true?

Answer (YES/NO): NO